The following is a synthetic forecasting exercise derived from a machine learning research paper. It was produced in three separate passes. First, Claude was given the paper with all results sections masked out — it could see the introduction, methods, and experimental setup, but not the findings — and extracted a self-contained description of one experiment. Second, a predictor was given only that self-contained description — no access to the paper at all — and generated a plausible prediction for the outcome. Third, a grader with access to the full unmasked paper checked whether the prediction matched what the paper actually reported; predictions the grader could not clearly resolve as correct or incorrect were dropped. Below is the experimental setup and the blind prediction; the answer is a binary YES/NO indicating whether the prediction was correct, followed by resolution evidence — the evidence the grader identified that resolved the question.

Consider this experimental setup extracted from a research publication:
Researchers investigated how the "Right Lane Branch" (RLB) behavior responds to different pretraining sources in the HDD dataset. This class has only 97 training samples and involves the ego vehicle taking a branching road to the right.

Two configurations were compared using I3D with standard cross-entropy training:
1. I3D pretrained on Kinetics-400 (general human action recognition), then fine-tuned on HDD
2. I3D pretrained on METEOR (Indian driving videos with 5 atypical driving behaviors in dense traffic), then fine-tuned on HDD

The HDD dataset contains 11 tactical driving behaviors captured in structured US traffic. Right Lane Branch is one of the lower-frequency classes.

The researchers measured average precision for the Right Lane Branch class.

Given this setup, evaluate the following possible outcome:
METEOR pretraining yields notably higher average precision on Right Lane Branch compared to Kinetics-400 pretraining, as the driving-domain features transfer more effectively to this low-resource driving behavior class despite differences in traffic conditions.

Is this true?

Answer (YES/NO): YES